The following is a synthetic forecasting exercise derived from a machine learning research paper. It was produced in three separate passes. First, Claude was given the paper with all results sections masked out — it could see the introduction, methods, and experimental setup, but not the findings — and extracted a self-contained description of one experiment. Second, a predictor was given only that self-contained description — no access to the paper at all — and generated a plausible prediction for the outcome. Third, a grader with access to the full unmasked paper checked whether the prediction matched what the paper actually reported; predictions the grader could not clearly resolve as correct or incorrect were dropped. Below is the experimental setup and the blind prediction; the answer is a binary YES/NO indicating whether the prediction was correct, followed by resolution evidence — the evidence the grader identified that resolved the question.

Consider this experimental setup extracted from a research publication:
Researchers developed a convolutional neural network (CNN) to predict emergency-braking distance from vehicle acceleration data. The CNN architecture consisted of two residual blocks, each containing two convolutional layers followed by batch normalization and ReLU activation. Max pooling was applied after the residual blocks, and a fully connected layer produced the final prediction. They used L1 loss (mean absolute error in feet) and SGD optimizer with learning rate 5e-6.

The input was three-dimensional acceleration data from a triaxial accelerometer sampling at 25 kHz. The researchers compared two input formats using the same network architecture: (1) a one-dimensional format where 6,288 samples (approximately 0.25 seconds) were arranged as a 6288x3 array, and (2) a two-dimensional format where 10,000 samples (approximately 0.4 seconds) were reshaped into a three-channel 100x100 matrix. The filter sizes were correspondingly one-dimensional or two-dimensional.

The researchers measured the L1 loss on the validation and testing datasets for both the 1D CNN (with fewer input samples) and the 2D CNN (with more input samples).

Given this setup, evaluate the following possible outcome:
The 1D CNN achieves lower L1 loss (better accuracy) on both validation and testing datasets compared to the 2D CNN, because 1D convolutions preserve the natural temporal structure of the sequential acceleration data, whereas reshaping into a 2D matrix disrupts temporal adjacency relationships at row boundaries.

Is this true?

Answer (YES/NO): NO